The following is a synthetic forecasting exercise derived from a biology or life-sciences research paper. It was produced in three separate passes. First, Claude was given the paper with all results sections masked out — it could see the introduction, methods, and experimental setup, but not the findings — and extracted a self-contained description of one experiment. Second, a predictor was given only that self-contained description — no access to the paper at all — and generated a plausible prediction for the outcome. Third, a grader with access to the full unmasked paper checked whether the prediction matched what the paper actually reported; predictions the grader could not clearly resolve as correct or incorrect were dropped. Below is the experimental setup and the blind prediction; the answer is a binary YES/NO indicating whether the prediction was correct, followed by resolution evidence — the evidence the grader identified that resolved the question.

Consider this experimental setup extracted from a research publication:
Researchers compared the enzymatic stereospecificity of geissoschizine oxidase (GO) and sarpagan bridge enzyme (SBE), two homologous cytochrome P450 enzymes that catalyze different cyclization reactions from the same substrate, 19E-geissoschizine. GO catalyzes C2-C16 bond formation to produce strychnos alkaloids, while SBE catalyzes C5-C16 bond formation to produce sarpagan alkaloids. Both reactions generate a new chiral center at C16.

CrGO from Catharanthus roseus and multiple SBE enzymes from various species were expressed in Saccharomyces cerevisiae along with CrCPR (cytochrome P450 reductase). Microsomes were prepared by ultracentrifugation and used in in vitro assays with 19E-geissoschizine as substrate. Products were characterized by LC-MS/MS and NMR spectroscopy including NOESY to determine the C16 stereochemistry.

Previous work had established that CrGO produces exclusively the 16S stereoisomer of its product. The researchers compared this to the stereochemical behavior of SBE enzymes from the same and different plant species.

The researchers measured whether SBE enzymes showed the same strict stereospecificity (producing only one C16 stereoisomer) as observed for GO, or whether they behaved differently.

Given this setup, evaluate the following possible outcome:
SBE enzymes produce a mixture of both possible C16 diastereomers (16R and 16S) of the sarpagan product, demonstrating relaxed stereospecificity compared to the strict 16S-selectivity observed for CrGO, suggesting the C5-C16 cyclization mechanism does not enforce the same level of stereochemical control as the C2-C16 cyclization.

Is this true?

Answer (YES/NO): YES